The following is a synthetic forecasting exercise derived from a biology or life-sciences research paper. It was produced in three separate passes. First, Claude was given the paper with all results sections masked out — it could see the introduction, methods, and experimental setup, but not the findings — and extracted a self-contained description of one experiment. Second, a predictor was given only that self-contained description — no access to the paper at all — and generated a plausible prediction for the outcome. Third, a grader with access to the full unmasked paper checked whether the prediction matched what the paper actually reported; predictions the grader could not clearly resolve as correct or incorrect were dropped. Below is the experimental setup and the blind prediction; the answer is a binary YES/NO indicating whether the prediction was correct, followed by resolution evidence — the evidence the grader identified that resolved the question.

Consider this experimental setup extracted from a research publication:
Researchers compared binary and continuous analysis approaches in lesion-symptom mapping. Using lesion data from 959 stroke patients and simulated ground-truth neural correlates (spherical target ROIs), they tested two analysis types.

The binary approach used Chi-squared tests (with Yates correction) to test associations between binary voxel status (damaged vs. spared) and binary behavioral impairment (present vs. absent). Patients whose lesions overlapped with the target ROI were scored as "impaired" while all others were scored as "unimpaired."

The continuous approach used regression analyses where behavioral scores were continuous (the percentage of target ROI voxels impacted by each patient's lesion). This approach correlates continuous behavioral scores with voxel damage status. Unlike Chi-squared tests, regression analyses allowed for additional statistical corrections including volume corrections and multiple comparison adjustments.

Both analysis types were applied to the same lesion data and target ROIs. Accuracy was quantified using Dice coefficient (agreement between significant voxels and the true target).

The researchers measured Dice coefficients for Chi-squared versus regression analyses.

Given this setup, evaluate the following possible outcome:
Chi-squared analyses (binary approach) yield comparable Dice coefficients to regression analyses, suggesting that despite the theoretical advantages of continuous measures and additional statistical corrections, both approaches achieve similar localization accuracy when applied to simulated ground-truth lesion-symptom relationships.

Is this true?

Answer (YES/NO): NO